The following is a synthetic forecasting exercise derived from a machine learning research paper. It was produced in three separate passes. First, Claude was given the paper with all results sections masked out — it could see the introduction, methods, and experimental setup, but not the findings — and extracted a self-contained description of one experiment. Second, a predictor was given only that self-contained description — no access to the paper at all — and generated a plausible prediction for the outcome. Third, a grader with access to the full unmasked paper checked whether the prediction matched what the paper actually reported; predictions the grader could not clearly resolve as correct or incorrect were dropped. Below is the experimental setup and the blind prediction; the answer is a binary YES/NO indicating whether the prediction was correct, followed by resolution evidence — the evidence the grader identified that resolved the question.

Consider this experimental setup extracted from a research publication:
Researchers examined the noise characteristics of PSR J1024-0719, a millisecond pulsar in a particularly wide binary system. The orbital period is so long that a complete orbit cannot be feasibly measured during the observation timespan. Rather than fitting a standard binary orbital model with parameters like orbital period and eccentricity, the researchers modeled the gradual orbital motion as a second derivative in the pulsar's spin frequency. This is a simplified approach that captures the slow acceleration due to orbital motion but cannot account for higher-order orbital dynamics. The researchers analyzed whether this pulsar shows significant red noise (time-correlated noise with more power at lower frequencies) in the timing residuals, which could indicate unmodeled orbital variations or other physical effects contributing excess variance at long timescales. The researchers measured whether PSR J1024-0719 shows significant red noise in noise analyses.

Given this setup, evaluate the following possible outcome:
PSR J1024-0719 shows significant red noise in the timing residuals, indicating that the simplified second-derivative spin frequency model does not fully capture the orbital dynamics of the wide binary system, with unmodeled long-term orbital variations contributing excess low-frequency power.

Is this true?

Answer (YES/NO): YES